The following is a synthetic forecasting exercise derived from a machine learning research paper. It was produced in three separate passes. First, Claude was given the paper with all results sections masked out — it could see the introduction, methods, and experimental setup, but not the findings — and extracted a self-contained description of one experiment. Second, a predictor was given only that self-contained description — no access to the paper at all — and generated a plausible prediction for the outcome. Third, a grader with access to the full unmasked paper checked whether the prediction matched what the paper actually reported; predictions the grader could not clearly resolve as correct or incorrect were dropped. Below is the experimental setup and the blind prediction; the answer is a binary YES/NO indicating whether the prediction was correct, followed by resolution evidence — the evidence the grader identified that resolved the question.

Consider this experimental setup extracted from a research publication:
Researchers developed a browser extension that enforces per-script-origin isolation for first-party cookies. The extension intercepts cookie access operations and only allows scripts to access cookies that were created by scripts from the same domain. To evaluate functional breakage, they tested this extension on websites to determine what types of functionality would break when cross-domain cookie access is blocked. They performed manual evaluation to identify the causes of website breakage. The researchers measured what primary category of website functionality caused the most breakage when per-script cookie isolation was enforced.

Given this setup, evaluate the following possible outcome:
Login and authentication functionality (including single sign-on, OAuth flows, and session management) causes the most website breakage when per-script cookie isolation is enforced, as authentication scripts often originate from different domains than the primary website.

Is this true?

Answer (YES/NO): YES